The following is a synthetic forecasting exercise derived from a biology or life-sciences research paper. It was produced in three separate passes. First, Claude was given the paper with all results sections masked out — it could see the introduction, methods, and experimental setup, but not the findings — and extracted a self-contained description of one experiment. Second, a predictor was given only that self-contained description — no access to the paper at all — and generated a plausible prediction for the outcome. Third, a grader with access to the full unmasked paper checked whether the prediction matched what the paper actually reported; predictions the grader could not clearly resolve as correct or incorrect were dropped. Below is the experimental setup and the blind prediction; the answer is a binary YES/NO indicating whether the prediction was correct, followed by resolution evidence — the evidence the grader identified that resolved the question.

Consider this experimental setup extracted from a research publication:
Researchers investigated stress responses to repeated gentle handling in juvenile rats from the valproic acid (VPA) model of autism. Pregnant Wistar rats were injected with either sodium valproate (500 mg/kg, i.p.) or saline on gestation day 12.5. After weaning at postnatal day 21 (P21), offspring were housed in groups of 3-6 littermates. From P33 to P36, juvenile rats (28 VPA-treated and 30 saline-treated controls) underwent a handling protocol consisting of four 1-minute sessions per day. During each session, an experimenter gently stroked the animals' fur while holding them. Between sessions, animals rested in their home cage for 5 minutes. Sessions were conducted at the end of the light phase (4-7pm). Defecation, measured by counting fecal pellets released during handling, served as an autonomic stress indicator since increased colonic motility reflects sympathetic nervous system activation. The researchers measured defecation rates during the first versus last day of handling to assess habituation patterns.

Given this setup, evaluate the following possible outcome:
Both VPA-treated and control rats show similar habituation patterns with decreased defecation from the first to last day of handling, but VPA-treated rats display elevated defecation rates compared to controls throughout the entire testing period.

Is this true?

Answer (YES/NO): NO